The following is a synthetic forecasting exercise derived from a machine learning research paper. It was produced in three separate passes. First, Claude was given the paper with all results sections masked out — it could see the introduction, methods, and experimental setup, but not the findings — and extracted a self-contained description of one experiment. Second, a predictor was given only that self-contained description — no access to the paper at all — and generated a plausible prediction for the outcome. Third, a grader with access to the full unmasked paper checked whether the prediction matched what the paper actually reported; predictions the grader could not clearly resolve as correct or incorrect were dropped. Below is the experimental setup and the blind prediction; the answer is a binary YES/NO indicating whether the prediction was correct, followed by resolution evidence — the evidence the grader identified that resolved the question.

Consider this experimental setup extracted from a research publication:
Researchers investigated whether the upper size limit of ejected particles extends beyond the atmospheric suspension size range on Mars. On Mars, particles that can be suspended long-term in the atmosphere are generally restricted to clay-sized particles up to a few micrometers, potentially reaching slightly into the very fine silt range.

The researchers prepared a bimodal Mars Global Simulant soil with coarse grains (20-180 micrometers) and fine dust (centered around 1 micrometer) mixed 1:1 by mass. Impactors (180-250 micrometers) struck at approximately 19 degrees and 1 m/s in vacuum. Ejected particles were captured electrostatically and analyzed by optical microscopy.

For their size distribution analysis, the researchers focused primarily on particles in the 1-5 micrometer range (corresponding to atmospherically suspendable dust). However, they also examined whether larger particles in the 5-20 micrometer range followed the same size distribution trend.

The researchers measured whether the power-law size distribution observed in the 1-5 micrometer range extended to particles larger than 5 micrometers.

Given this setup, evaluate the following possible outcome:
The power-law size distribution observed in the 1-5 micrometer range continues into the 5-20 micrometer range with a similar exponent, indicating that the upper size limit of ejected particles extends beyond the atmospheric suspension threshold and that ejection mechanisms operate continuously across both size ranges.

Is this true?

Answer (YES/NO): NO